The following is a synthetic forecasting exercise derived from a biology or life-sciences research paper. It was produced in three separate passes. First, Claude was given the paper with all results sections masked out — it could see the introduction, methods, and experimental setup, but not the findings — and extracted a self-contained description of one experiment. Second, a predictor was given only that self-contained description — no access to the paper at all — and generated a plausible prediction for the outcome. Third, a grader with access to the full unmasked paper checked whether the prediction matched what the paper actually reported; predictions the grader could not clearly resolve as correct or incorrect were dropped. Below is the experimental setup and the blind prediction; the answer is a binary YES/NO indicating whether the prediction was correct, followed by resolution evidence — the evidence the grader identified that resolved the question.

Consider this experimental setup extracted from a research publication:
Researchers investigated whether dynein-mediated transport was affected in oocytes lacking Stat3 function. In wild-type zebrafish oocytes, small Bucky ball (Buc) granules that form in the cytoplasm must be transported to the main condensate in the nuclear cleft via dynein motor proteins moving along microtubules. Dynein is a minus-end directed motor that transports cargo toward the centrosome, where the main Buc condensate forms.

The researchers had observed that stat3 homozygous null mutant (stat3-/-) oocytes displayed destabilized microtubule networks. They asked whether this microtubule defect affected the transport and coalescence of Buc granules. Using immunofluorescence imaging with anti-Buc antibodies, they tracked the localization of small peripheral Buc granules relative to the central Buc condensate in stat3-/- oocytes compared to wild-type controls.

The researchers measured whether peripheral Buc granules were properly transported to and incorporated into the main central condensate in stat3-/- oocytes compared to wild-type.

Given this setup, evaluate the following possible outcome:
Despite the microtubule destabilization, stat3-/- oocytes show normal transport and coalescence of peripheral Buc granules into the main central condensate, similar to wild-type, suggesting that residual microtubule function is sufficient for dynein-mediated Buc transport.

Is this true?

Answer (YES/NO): NO